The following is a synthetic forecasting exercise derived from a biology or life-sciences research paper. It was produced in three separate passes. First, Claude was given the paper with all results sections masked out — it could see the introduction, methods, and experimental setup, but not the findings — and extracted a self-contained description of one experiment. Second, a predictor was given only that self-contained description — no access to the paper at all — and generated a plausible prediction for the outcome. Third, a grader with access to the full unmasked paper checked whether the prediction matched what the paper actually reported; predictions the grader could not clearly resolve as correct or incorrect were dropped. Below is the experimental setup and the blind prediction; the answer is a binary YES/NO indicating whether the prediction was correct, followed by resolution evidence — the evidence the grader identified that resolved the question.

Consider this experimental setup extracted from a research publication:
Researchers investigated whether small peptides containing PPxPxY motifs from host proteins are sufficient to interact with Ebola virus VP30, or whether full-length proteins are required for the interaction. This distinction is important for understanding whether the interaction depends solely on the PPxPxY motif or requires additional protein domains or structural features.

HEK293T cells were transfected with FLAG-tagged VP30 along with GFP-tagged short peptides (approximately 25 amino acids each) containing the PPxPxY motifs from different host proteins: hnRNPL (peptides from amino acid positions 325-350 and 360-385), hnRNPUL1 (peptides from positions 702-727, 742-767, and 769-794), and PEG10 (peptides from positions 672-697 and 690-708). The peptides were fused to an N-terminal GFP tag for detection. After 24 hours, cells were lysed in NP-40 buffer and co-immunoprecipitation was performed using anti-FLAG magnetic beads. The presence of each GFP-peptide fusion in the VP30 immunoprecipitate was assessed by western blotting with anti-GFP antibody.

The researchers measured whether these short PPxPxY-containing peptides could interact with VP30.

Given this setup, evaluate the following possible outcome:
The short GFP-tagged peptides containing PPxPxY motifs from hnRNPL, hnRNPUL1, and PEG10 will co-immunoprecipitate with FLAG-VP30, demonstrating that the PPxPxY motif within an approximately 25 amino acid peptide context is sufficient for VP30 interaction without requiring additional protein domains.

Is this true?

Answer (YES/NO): NO